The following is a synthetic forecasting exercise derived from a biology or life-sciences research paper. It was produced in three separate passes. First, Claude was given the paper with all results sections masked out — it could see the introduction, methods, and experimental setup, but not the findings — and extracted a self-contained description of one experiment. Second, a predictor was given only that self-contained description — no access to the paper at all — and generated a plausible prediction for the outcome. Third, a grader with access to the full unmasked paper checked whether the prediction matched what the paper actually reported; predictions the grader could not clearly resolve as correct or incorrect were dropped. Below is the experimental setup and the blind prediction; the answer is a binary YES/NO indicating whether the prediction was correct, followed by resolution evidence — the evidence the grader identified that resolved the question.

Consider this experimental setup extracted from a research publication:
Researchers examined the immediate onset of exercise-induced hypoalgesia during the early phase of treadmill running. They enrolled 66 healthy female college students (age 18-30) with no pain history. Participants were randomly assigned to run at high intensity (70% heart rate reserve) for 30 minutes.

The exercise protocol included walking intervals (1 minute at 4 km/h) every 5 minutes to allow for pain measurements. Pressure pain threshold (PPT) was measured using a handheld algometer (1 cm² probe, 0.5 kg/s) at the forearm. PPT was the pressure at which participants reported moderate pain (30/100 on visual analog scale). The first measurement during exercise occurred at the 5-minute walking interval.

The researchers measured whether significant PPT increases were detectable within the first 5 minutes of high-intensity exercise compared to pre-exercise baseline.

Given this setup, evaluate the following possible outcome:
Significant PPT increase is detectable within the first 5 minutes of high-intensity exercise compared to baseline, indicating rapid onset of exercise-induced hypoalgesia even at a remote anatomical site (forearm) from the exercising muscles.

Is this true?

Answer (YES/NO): YES